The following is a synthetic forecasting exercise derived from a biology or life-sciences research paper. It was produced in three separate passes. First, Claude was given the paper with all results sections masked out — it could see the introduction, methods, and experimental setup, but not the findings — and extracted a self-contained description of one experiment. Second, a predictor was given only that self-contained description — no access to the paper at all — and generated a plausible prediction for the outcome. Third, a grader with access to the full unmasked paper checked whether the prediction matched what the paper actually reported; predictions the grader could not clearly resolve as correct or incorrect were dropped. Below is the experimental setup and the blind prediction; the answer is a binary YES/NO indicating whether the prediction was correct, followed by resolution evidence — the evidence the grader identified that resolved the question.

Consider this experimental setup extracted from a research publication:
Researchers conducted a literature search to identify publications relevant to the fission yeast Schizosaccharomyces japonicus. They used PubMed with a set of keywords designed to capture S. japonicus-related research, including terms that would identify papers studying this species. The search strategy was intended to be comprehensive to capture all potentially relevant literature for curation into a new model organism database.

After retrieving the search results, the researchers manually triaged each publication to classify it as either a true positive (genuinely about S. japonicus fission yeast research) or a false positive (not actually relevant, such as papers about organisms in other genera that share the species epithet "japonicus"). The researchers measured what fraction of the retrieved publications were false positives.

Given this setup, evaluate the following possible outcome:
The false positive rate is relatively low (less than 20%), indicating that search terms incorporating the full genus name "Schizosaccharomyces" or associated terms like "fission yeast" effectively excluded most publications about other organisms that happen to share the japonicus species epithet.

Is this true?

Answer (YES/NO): NO